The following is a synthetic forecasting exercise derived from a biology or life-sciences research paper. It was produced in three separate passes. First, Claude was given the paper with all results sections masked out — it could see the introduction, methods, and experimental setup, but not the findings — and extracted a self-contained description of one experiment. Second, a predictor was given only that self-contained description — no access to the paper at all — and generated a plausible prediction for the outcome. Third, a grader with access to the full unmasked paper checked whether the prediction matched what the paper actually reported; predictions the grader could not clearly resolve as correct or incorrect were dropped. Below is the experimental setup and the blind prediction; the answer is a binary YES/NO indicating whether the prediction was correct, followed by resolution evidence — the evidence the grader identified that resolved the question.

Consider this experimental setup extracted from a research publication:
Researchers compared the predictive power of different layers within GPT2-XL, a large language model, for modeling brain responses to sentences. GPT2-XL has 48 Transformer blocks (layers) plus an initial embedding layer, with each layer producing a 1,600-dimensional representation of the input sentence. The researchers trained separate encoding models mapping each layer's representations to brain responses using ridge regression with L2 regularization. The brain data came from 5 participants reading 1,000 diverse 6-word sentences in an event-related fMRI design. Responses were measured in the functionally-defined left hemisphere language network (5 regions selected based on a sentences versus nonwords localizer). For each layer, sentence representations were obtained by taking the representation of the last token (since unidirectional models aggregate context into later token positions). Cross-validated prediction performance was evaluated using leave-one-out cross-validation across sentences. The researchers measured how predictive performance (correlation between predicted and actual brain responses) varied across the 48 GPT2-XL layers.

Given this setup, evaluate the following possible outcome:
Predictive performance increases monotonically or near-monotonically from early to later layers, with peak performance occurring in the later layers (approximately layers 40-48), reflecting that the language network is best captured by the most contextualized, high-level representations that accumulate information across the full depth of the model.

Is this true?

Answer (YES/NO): NO